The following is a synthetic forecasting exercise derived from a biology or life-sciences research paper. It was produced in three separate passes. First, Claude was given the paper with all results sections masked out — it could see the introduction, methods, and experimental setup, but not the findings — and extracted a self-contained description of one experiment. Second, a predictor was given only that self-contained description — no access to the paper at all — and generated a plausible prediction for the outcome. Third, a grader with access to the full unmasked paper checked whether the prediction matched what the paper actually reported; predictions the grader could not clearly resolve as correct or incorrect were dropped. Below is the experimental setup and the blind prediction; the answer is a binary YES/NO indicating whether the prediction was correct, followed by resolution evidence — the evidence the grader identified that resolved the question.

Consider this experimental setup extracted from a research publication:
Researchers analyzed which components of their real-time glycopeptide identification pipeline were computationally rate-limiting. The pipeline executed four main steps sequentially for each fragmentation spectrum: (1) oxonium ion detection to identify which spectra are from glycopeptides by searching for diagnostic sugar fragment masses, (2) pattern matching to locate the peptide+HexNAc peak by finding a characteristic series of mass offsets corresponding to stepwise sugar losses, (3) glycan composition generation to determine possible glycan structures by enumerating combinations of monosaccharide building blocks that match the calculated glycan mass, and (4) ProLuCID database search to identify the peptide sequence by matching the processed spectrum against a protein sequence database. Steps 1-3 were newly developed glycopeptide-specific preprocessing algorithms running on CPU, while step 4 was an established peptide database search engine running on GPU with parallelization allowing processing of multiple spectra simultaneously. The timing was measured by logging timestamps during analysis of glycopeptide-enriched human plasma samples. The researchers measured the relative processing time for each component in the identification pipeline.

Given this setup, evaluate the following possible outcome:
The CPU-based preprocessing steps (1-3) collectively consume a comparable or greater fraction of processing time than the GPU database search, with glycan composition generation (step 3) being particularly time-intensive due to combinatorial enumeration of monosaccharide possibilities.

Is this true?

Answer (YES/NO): NO